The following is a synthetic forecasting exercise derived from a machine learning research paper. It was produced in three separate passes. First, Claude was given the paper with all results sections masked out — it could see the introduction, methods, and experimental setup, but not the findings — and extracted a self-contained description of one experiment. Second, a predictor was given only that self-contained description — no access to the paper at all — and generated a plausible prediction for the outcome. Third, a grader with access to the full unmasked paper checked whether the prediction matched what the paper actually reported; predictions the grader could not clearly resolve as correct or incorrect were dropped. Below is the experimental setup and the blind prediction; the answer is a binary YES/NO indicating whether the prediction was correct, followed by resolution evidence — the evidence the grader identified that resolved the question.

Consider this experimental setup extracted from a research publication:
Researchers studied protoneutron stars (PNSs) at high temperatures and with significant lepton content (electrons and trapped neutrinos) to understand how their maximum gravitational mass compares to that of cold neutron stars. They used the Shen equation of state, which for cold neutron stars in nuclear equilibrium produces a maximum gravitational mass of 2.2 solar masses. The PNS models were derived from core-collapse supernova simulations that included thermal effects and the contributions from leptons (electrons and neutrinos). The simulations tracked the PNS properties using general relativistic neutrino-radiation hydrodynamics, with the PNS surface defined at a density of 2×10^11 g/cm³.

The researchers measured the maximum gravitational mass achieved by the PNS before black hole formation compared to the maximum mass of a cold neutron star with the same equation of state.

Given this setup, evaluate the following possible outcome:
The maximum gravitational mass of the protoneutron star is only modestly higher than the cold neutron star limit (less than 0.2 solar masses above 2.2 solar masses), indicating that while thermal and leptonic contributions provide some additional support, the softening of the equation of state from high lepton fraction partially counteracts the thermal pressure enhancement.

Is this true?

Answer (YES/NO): NO